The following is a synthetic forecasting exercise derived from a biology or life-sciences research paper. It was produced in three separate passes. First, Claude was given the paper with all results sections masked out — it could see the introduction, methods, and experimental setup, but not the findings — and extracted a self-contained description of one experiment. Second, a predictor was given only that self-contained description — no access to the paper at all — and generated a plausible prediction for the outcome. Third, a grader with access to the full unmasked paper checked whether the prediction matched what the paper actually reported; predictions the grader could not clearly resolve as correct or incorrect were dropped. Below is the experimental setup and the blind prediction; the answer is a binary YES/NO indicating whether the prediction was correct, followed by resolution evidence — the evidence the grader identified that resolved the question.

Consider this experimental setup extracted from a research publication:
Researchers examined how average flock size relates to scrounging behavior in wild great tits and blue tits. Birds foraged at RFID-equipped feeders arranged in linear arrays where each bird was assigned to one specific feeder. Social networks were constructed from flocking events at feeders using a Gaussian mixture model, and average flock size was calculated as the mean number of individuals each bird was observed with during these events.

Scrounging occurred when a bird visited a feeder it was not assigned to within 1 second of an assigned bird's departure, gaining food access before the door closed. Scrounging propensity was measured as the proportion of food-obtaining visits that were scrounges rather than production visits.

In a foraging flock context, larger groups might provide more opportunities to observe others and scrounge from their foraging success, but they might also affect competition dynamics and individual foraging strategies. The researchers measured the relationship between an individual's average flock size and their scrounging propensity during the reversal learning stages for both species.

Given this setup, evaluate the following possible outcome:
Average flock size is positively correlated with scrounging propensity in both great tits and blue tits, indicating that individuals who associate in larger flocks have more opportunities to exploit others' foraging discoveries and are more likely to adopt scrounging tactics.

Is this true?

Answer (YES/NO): NO